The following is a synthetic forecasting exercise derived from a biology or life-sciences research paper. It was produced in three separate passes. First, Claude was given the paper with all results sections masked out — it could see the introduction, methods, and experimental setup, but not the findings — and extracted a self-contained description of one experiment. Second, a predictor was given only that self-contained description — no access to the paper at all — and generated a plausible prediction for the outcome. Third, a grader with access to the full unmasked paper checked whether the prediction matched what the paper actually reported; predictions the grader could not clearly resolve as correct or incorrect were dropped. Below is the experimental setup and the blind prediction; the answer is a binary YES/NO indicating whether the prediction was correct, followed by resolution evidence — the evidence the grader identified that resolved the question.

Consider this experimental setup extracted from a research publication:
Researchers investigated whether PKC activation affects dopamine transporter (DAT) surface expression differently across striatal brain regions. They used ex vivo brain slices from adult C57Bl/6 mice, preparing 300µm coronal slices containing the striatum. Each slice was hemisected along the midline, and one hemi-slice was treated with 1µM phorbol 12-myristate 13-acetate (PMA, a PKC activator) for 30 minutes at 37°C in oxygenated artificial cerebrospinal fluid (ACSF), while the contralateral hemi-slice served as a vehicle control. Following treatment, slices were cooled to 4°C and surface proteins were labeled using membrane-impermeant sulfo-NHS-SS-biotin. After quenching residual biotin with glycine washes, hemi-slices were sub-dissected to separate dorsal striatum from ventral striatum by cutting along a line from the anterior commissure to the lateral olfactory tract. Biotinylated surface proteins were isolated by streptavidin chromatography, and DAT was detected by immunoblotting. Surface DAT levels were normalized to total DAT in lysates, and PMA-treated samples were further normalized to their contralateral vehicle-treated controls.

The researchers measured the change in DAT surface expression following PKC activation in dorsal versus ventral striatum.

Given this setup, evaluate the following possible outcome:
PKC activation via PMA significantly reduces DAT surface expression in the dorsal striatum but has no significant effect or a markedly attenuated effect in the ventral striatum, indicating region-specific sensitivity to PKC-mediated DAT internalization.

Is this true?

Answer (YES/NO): NO